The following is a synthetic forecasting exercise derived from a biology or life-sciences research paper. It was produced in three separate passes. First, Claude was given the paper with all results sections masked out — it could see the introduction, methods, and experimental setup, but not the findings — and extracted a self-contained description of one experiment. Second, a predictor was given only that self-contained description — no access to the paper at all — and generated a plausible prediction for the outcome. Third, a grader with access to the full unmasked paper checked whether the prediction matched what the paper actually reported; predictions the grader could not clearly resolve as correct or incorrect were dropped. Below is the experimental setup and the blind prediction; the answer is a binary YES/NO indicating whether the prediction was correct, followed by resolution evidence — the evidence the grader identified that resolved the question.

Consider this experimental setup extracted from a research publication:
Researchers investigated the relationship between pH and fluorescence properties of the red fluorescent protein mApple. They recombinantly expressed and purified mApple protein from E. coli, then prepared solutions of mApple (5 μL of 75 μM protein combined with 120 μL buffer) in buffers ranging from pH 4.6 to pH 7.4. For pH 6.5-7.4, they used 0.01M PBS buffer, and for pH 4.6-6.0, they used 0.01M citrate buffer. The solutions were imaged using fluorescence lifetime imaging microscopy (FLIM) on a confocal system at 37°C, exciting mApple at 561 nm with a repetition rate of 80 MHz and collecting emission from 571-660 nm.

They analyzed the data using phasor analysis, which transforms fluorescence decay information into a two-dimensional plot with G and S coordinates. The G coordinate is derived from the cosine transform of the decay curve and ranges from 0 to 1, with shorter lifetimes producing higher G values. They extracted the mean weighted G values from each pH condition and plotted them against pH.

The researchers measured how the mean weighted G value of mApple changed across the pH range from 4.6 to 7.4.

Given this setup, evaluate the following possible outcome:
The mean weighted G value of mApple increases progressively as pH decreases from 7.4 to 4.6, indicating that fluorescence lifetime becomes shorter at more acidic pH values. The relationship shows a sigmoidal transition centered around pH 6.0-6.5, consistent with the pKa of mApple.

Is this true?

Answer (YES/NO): NO